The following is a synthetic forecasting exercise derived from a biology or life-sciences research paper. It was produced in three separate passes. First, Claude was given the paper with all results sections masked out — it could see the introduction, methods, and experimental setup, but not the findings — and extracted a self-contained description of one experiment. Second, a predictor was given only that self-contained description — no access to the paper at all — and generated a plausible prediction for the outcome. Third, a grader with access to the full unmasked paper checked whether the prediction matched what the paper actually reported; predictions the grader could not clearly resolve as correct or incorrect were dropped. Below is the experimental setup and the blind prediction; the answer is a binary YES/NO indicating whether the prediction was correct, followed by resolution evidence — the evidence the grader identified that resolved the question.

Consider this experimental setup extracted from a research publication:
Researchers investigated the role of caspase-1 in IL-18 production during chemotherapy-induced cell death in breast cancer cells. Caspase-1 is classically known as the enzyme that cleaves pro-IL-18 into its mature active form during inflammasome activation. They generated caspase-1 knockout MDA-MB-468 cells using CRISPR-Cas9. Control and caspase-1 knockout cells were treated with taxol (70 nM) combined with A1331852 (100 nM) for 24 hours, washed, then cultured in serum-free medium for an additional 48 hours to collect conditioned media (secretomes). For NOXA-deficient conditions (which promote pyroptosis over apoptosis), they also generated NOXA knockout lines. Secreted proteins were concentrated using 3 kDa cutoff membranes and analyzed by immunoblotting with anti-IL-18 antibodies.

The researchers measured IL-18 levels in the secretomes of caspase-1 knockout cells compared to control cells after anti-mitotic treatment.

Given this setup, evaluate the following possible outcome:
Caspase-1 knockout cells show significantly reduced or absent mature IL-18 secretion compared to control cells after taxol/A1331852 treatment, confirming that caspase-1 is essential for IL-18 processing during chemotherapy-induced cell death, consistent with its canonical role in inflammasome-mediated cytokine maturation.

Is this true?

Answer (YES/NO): NO